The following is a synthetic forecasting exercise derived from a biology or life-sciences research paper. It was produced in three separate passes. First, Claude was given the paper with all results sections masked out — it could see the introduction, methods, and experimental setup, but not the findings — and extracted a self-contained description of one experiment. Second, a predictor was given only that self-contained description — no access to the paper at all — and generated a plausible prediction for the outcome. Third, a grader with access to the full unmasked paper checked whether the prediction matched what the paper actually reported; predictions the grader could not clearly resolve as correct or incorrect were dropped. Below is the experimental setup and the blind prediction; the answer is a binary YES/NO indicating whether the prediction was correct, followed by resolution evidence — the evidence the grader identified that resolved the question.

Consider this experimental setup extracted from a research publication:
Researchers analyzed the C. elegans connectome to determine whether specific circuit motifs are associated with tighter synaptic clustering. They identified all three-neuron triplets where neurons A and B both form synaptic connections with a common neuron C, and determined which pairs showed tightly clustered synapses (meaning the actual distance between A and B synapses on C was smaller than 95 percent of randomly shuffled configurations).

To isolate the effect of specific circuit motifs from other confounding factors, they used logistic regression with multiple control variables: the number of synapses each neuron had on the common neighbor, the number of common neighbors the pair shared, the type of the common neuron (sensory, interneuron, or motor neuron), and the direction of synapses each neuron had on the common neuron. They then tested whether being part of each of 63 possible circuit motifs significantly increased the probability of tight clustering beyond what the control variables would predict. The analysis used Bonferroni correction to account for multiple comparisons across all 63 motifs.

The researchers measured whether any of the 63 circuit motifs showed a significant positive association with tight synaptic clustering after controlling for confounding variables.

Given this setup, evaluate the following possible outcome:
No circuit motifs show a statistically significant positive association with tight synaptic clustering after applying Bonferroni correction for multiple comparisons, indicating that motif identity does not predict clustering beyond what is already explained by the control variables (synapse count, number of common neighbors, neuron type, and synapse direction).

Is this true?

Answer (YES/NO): NO